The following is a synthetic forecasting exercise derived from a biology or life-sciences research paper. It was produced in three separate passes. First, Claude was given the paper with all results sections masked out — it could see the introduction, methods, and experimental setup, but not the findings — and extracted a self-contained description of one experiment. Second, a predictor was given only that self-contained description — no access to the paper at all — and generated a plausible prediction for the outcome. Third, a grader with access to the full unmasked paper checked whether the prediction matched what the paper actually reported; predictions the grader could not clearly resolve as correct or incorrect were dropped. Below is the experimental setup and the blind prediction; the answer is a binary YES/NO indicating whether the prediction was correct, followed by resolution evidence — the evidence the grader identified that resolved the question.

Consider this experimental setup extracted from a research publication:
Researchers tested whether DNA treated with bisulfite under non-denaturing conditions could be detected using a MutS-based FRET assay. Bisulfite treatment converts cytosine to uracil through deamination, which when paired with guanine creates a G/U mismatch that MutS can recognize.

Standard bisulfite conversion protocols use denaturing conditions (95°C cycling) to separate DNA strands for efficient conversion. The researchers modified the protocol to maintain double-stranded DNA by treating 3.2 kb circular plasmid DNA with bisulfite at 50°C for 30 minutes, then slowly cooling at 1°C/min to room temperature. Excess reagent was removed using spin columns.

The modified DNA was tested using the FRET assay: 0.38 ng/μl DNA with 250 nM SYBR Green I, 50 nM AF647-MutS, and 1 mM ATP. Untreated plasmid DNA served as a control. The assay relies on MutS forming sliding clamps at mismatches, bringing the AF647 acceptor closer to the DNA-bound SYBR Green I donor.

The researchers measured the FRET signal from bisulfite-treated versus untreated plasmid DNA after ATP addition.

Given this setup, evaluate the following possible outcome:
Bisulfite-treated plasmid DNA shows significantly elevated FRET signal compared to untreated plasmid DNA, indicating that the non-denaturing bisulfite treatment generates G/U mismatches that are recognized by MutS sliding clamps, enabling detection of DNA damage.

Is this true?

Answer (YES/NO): YES